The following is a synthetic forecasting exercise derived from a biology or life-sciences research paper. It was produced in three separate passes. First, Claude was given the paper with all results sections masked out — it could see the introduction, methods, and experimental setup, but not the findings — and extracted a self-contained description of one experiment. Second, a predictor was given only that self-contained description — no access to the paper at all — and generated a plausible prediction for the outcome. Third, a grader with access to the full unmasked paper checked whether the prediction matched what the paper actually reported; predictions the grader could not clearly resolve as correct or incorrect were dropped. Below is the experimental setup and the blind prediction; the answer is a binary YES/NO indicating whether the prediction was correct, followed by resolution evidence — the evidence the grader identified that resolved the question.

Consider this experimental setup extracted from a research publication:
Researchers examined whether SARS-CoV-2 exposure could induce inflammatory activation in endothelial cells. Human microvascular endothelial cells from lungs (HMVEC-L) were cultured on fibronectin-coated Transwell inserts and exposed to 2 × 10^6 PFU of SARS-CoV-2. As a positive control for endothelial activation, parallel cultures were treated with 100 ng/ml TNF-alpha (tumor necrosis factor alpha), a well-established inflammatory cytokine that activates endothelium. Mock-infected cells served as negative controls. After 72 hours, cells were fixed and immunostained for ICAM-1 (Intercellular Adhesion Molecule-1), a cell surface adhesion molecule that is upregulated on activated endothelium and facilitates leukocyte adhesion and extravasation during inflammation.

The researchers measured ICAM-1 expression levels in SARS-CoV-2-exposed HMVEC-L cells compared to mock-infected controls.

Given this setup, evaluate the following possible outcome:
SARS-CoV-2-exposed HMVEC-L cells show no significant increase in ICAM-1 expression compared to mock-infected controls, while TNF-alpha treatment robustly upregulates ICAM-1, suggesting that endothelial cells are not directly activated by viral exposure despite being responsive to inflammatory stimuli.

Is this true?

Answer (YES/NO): NO